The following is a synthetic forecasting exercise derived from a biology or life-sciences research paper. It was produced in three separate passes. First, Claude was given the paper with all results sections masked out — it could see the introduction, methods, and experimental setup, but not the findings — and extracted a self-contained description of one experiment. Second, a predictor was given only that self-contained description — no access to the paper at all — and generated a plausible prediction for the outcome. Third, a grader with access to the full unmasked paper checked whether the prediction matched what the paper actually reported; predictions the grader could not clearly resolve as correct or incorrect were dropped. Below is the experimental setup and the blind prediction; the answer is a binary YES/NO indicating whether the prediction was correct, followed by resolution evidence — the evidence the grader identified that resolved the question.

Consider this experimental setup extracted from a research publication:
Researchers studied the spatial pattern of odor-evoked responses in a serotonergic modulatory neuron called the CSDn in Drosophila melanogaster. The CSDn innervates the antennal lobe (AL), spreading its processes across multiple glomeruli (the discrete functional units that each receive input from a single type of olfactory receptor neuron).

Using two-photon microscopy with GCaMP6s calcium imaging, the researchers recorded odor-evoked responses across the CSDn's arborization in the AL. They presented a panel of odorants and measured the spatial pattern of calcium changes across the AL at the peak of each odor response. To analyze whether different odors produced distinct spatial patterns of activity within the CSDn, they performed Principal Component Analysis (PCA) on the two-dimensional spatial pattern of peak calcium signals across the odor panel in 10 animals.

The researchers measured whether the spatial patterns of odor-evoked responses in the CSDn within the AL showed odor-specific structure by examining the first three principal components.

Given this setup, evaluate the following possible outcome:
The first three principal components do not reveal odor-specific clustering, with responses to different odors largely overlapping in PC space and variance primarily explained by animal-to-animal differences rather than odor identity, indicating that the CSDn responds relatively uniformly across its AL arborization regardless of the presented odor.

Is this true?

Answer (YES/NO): NO